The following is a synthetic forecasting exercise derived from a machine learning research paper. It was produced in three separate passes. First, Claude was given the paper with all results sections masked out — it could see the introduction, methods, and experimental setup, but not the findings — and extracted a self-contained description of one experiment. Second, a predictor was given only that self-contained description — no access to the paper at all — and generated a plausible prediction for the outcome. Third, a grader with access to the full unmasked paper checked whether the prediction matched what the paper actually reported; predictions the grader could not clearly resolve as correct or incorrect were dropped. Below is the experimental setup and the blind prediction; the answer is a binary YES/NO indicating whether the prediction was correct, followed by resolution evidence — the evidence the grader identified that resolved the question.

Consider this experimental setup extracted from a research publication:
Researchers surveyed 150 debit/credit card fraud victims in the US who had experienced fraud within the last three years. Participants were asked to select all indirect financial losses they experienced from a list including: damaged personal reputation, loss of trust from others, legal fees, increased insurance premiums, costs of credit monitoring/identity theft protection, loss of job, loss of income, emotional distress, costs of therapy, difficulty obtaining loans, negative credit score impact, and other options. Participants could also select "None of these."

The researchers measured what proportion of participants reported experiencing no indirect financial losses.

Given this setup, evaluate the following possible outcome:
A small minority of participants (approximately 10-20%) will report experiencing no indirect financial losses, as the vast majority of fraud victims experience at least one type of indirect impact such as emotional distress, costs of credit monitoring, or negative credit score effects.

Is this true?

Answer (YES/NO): NO